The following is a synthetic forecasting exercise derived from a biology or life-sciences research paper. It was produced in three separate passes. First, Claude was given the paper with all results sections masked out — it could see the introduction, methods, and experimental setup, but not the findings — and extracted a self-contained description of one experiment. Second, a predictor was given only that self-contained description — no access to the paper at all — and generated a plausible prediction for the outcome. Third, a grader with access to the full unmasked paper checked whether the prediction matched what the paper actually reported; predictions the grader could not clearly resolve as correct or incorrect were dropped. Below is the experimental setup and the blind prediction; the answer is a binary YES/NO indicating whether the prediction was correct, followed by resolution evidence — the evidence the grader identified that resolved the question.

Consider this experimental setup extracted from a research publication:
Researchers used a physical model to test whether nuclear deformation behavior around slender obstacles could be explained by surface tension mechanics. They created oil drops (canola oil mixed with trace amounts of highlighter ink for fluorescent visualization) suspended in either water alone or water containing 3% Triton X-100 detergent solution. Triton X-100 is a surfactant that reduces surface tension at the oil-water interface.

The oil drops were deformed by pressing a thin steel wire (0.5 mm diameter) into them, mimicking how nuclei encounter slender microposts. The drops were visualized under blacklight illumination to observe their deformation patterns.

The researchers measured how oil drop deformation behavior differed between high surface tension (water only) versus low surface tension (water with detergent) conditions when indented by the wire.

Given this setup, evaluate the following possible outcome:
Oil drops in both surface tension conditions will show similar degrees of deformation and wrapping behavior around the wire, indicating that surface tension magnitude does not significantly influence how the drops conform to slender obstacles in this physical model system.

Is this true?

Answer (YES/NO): NO